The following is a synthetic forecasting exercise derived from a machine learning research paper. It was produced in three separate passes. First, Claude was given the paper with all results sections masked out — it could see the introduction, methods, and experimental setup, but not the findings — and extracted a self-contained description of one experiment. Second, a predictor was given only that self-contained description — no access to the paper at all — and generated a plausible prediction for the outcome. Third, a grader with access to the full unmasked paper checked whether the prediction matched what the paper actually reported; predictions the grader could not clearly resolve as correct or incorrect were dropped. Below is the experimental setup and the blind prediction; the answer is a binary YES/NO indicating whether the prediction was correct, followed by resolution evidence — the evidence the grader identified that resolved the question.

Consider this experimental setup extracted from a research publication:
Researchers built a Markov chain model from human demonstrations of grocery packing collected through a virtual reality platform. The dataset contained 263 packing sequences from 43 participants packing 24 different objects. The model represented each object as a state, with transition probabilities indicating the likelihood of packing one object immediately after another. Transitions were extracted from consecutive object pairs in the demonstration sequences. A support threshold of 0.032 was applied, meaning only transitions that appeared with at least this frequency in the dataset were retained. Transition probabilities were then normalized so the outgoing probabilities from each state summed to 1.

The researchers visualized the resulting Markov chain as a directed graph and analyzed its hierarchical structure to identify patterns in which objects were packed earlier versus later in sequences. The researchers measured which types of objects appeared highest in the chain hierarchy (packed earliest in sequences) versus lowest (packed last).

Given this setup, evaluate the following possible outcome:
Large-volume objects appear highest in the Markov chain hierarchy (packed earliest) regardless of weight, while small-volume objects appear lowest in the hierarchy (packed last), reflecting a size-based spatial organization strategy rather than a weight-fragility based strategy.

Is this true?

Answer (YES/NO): NO